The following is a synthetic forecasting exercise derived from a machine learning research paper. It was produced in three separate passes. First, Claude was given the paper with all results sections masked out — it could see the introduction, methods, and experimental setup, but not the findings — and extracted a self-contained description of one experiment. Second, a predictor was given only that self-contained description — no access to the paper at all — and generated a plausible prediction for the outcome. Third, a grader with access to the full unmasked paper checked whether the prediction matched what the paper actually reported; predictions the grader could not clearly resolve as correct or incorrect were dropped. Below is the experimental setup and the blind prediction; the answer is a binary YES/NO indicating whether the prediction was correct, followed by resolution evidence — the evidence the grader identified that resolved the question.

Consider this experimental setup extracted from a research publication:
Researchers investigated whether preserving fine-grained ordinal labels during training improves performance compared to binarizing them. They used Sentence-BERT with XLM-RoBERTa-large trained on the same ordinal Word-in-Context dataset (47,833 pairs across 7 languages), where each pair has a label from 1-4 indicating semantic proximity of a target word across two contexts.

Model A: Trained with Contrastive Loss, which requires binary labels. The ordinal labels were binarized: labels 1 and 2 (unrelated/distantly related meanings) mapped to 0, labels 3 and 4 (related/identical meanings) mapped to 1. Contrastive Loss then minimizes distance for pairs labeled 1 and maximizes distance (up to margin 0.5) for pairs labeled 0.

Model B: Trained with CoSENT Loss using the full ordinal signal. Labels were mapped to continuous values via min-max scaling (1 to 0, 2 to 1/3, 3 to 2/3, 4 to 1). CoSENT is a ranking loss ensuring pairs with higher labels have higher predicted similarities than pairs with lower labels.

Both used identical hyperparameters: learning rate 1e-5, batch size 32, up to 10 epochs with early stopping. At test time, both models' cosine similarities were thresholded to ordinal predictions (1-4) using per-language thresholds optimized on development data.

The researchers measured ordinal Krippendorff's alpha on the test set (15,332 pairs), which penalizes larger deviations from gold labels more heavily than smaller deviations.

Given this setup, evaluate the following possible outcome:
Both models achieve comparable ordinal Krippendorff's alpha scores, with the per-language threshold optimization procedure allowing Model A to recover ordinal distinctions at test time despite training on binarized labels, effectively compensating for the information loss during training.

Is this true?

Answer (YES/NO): NO